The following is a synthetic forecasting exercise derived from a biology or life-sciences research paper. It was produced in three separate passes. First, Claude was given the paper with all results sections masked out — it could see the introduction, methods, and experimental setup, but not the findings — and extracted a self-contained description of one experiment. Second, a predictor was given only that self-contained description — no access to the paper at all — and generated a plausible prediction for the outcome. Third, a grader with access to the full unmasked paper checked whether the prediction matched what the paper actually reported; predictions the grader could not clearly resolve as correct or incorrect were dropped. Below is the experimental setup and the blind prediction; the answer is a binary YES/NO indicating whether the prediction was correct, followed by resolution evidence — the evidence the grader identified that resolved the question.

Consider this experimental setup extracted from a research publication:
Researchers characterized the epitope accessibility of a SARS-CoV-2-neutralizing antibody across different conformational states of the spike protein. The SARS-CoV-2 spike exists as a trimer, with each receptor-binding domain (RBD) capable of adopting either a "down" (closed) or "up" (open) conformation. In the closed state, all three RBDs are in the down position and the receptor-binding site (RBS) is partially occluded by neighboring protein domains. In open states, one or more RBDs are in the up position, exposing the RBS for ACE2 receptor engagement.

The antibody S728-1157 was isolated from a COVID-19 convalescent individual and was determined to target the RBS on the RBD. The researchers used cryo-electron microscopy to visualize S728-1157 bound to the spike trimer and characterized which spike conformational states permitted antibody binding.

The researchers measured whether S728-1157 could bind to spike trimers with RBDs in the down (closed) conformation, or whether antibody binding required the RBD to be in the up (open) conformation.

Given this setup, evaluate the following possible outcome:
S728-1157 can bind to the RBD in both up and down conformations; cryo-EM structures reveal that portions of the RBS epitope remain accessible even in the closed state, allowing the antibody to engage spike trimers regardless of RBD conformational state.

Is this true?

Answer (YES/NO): NO